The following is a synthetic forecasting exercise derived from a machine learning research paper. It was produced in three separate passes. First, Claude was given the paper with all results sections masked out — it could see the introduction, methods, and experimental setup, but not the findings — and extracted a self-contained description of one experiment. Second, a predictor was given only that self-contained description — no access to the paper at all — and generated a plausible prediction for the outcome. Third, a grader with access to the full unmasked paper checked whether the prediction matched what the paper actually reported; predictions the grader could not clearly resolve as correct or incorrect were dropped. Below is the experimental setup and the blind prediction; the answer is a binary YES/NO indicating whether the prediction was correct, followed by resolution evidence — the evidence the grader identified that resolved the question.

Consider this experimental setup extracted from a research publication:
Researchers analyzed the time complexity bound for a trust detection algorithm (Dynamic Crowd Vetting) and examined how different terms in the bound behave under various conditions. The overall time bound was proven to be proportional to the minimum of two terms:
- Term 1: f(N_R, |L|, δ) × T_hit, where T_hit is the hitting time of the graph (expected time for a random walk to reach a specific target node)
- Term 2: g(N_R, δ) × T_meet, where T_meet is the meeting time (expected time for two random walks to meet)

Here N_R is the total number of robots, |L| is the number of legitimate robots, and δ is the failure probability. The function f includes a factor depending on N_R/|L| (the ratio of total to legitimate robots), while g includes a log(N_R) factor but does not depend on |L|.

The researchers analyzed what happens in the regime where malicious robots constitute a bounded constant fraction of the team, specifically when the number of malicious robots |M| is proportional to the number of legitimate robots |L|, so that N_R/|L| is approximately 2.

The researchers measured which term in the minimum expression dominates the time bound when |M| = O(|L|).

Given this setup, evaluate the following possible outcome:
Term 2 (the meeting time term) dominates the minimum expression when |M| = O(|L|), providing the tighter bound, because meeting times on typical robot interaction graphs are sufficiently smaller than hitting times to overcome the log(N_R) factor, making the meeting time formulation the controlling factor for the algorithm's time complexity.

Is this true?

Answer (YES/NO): NO